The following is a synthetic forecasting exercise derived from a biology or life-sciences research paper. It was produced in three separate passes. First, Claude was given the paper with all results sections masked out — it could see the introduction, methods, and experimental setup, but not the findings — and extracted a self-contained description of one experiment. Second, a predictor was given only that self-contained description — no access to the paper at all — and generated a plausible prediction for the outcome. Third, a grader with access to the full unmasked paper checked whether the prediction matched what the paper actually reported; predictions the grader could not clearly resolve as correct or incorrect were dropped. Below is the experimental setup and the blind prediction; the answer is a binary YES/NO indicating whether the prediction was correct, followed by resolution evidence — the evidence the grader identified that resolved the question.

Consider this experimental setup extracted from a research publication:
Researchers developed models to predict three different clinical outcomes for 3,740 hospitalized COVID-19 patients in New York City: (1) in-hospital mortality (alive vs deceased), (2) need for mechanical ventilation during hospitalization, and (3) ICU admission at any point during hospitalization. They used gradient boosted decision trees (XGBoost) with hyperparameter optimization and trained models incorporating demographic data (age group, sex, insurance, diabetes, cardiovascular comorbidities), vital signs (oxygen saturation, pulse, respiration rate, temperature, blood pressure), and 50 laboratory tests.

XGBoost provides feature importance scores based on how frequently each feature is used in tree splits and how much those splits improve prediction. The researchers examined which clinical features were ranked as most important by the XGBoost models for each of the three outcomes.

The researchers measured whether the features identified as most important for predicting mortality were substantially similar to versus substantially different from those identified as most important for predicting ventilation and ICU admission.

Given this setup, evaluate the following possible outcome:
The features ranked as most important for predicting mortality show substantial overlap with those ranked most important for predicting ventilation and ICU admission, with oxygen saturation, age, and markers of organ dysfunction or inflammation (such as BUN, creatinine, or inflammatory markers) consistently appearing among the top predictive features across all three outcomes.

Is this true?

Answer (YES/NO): NO